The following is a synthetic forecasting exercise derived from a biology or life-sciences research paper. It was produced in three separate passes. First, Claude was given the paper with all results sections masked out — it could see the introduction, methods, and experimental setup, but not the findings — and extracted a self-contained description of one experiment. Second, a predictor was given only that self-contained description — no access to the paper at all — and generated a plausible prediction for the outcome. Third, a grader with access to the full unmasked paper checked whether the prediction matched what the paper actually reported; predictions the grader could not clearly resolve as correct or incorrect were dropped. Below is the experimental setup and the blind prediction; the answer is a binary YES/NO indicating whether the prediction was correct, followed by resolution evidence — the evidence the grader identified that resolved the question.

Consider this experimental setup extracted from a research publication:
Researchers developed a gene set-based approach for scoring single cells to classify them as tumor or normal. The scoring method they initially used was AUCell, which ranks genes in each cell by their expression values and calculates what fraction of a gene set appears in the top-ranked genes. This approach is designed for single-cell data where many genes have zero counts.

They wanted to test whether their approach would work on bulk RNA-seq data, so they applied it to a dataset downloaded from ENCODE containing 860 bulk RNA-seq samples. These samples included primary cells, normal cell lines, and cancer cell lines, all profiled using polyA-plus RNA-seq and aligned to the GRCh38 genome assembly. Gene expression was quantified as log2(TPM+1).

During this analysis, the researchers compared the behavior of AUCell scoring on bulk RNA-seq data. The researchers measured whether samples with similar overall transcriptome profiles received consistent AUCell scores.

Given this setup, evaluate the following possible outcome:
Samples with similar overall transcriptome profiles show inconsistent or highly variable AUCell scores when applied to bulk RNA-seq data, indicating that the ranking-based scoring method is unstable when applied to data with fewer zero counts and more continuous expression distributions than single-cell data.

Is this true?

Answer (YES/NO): YES